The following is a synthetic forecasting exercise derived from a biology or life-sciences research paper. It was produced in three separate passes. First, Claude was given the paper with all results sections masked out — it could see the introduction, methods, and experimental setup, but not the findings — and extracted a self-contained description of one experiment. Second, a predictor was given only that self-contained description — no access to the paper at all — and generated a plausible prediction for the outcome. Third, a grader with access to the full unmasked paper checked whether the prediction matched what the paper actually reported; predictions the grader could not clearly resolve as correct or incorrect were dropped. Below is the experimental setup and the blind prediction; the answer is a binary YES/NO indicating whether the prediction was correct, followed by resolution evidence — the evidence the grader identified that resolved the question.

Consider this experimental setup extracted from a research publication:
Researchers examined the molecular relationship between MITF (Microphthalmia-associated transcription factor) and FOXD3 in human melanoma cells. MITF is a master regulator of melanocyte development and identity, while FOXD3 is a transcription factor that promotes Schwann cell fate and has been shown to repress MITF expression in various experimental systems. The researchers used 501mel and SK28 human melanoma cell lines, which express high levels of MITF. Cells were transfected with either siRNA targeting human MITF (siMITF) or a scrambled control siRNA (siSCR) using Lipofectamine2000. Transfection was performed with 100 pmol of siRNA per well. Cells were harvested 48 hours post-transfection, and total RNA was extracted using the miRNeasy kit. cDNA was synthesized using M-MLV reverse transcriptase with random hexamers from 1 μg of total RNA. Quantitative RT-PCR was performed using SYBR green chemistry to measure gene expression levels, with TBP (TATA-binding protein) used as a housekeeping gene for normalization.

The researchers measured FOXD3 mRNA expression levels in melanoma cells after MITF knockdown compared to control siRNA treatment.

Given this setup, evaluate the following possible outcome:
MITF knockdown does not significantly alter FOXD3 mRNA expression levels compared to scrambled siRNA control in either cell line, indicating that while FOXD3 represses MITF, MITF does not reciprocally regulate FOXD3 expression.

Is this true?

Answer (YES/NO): NO